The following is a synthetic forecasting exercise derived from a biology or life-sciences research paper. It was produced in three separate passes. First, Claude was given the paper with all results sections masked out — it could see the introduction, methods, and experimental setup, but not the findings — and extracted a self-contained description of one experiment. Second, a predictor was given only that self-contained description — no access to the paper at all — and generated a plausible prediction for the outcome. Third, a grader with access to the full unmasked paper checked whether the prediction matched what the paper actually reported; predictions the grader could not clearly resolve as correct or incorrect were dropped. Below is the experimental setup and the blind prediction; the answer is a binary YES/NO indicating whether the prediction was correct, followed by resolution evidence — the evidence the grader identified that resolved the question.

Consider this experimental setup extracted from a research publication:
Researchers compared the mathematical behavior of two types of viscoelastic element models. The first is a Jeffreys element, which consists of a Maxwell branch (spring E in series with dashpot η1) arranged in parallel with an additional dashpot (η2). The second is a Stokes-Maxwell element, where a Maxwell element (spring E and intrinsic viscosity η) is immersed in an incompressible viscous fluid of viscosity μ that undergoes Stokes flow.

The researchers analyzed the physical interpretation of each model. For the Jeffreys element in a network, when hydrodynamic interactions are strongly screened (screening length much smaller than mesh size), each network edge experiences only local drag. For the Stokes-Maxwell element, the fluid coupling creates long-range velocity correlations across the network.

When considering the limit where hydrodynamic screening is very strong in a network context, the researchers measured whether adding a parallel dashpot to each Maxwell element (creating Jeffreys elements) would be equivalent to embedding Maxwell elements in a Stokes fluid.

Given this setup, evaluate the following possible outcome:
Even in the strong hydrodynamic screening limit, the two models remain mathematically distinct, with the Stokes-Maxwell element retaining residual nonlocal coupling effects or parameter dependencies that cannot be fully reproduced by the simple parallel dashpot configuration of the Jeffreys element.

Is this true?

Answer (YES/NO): NO